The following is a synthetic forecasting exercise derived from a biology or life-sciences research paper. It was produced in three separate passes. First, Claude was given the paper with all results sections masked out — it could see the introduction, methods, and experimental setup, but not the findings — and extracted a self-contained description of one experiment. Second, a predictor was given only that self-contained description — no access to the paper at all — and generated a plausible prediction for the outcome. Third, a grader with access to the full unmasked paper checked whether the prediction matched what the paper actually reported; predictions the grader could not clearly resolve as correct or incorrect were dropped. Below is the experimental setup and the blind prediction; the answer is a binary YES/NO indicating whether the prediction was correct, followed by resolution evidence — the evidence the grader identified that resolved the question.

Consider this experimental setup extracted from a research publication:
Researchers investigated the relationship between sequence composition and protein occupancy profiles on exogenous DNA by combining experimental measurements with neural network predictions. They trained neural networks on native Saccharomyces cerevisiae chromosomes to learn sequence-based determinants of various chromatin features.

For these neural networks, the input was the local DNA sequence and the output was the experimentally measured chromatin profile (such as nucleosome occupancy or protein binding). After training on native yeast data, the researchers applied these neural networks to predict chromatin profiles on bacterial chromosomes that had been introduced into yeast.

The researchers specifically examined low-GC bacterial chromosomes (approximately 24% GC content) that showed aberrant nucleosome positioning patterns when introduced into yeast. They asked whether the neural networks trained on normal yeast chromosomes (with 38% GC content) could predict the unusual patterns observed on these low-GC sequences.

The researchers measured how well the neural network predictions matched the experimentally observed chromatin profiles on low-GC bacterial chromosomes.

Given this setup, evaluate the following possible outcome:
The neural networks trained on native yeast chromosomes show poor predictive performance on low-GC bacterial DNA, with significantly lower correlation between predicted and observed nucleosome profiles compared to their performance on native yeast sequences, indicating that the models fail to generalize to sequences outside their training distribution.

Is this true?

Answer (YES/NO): NO